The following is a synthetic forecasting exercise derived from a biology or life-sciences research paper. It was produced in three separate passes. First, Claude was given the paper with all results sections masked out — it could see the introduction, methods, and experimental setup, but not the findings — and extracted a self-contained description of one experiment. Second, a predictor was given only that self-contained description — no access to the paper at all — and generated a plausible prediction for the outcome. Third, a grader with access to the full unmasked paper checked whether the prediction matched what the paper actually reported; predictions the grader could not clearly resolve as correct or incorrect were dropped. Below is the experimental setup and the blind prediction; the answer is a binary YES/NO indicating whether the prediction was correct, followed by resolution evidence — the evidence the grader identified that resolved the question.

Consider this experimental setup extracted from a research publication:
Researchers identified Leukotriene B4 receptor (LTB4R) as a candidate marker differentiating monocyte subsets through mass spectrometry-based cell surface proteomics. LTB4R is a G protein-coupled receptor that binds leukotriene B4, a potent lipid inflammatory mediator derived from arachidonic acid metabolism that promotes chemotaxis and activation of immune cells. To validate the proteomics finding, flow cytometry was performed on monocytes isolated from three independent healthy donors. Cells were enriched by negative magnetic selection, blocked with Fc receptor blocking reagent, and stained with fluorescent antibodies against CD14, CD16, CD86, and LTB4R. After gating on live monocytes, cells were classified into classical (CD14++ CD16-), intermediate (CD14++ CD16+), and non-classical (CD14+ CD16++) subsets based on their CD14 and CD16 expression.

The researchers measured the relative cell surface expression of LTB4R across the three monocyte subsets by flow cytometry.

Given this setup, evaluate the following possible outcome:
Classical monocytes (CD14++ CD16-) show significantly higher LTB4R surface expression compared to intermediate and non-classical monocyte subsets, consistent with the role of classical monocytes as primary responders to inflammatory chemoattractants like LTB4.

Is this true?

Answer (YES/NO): YES